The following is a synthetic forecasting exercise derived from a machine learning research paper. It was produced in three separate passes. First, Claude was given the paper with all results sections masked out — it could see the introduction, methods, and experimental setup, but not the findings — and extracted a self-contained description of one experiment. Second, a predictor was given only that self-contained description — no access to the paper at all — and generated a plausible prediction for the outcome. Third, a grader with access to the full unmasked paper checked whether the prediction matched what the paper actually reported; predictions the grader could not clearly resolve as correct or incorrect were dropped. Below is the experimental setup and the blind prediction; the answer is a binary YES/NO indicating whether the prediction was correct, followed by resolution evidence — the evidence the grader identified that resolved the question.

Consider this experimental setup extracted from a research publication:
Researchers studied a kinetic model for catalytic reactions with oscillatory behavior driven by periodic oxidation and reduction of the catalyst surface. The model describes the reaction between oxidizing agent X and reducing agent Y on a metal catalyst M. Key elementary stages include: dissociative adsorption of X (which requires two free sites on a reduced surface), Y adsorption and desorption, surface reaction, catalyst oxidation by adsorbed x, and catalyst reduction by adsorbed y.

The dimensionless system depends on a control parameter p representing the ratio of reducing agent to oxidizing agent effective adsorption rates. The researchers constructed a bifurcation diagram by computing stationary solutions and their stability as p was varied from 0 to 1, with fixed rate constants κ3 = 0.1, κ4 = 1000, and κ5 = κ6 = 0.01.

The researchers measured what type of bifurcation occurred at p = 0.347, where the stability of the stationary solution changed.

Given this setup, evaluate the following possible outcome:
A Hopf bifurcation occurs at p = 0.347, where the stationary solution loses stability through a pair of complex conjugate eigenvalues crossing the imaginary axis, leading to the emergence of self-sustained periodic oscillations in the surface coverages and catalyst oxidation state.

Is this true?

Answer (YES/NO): YES